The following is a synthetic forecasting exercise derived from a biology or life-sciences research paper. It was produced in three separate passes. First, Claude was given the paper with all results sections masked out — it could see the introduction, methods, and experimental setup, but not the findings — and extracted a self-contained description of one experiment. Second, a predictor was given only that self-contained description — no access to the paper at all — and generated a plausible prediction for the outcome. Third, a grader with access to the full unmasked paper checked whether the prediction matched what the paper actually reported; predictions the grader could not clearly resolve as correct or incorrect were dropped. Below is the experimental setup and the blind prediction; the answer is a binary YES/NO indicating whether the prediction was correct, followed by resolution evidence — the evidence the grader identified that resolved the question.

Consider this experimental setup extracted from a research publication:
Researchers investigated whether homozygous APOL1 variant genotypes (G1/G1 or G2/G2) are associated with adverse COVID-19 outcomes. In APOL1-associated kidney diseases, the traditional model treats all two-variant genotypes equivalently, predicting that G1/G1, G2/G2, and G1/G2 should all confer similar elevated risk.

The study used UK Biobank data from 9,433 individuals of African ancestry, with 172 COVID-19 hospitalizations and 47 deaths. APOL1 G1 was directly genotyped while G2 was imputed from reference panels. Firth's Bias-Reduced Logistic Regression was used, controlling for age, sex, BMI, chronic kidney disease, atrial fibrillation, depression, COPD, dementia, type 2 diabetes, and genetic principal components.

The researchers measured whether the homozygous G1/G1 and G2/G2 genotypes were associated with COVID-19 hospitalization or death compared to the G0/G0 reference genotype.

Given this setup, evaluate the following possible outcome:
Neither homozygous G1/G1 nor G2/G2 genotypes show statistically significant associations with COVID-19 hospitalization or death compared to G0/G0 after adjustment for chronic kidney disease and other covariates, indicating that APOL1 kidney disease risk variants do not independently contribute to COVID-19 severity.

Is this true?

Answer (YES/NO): NO